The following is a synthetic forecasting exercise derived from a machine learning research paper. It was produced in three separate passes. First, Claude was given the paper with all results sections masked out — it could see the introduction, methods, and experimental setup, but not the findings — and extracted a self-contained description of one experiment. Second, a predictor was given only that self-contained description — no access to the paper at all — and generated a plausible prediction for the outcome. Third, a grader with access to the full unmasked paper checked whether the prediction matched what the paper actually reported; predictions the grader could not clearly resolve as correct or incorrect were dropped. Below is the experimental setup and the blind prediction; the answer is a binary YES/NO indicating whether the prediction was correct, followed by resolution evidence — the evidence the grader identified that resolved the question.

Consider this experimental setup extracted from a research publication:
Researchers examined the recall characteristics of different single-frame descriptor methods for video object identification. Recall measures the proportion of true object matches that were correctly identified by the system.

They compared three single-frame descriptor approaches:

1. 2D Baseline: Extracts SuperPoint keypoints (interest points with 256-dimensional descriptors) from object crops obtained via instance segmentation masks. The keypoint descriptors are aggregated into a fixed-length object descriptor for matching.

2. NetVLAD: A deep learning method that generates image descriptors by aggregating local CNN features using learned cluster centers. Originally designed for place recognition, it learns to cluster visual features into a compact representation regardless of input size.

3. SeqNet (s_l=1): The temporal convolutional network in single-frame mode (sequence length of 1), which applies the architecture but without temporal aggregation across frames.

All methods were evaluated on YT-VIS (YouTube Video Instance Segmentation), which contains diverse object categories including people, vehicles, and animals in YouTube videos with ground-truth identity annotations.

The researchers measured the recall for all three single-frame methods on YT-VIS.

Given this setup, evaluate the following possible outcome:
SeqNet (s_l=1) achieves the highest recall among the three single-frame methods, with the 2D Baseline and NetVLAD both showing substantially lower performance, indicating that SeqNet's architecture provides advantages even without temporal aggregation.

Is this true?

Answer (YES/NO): NO